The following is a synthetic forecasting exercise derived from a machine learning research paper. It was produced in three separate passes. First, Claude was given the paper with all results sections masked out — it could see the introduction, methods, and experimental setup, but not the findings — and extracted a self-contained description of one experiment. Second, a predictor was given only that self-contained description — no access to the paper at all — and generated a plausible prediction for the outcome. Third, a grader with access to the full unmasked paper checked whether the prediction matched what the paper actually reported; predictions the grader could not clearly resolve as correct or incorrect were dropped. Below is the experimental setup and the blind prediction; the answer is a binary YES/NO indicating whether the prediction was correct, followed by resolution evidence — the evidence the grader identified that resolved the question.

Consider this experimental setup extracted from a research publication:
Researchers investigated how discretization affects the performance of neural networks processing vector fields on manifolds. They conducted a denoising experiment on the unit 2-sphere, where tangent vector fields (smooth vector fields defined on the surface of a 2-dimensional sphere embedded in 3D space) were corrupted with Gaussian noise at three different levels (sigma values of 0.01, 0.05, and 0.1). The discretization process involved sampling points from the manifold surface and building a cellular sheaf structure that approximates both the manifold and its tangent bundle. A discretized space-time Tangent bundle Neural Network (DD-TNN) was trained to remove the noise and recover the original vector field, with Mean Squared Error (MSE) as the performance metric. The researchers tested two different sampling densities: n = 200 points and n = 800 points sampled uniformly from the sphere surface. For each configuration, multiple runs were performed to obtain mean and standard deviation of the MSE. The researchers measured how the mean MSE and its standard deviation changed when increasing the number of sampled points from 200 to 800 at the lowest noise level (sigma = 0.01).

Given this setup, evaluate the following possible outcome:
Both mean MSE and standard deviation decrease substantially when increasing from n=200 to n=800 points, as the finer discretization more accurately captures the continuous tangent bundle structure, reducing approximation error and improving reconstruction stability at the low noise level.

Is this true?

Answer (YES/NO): NO